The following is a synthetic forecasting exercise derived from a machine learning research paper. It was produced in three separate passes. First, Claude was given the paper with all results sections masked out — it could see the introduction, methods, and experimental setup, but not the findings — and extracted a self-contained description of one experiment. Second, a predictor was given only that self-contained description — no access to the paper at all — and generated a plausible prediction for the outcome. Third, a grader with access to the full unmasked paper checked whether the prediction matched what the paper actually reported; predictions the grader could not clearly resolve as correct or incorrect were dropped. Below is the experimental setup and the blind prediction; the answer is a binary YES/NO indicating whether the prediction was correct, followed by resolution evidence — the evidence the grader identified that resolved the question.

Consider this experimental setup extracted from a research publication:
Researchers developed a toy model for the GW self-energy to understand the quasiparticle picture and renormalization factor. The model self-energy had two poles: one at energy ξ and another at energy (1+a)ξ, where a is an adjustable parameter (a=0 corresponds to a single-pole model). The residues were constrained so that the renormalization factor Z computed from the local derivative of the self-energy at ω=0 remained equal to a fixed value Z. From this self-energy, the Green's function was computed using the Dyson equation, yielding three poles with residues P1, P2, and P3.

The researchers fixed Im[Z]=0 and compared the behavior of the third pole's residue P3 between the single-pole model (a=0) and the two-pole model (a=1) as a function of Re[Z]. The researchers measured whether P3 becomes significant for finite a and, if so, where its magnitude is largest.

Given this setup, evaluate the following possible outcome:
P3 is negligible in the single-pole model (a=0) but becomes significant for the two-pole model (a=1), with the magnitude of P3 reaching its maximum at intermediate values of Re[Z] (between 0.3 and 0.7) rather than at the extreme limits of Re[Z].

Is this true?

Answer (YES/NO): NO